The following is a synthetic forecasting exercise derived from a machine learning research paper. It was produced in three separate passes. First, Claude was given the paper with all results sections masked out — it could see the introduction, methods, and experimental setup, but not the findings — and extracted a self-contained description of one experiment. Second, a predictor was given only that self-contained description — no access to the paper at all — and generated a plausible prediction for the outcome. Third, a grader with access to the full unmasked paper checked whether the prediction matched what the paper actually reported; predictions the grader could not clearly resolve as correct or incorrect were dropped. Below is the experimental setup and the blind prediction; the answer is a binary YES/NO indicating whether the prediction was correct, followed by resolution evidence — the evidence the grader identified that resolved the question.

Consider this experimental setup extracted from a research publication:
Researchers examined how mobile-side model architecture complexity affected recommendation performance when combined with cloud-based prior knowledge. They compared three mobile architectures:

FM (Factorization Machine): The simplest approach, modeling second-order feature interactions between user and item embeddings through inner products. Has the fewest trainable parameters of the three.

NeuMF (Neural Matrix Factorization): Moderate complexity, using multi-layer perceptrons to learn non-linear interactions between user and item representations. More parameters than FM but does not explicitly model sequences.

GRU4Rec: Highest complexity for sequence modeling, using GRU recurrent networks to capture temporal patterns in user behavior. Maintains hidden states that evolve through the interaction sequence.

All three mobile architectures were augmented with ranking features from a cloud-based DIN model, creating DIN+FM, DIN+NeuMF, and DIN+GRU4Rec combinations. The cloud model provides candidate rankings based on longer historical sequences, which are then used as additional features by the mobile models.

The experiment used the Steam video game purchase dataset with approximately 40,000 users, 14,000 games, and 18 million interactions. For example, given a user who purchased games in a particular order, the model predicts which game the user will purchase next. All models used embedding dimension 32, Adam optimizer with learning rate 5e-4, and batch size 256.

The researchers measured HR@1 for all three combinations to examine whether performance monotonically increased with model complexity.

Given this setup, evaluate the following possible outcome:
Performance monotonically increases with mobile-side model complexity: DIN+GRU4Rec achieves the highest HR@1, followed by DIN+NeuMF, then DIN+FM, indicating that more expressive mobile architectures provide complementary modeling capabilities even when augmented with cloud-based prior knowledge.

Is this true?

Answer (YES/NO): NO